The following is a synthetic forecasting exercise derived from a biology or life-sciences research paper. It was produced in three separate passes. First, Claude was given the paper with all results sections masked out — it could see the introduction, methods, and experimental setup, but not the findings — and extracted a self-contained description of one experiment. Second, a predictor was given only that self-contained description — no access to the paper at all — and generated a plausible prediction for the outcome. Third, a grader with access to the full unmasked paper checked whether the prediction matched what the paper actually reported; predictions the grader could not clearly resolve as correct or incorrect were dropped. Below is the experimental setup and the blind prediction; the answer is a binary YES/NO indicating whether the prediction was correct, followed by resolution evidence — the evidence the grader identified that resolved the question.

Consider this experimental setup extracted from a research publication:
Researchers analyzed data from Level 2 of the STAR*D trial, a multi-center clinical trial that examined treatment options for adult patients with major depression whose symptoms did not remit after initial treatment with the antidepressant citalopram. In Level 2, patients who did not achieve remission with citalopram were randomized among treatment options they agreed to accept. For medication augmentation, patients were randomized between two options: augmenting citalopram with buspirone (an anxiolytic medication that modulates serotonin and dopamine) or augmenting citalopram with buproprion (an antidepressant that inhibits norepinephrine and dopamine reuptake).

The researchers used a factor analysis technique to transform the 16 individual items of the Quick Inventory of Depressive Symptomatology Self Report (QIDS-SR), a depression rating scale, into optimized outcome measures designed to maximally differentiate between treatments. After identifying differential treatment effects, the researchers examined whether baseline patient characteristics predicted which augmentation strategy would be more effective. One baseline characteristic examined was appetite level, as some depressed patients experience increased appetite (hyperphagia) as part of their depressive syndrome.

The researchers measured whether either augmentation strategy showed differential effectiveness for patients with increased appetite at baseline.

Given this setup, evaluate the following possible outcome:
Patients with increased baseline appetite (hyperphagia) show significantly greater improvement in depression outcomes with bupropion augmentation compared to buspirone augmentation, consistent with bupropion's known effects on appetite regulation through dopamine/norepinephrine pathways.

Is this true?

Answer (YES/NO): YES